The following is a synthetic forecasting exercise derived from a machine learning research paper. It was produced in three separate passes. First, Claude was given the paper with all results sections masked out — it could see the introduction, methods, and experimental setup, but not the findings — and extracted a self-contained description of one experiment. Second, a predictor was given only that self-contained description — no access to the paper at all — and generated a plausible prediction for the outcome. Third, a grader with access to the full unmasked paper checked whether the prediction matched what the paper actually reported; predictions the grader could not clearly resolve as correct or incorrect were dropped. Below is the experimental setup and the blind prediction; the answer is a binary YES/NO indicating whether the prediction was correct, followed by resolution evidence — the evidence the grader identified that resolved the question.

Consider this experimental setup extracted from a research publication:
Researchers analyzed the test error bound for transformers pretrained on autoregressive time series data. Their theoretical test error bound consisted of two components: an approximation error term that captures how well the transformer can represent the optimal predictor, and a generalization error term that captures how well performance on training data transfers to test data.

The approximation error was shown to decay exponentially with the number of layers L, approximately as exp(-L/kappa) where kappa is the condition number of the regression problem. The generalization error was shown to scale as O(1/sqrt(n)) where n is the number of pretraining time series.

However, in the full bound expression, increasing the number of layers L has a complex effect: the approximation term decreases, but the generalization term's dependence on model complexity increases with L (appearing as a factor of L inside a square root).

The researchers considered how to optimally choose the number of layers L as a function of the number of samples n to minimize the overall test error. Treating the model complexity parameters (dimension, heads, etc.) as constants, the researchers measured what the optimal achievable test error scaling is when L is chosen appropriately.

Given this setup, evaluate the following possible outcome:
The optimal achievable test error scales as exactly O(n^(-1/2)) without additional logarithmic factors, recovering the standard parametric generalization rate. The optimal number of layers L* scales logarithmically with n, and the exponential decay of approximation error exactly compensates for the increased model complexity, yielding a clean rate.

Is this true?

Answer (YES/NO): NO